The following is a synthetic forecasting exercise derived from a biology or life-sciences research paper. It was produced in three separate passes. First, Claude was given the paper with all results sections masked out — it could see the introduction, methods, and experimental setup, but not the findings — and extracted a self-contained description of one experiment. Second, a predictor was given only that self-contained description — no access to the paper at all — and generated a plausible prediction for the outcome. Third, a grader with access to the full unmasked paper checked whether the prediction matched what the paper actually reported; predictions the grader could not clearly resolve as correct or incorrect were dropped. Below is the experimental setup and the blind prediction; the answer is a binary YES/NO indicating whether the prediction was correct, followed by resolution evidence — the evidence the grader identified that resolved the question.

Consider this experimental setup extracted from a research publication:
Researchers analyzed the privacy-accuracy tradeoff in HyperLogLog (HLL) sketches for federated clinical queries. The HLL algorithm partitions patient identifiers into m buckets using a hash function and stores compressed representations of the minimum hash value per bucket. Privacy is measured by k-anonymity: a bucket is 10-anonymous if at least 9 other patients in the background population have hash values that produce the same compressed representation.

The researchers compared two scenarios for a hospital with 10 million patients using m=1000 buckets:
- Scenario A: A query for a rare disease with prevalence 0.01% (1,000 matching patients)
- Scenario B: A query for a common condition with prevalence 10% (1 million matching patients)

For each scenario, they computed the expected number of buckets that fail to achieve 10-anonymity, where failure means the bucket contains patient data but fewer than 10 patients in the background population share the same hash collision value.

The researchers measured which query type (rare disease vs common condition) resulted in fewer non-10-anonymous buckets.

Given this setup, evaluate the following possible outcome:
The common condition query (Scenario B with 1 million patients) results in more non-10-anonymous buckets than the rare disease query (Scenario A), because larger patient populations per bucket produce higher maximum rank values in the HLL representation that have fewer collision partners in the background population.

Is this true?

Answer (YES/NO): YES